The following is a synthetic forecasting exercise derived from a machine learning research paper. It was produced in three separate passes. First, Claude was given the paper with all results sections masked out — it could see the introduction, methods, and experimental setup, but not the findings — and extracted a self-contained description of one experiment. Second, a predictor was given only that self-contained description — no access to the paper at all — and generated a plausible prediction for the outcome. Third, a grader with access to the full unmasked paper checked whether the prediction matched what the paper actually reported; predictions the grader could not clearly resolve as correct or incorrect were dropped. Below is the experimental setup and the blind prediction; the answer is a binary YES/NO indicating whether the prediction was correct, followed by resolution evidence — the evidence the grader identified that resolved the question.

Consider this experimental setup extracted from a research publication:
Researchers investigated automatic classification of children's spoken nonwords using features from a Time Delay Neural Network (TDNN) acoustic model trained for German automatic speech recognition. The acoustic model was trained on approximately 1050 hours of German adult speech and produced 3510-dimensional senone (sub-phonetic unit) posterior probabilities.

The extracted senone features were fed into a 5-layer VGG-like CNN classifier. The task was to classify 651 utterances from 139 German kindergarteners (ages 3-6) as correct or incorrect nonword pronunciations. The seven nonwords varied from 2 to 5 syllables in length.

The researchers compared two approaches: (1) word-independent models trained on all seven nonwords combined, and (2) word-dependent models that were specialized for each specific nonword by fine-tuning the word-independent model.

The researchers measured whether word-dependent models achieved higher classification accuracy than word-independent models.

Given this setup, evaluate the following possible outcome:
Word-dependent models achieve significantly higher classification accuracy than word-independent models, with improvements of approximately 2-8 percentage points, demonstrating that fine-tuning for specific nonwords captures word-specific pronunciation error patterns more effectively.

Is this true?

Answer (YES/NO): YES